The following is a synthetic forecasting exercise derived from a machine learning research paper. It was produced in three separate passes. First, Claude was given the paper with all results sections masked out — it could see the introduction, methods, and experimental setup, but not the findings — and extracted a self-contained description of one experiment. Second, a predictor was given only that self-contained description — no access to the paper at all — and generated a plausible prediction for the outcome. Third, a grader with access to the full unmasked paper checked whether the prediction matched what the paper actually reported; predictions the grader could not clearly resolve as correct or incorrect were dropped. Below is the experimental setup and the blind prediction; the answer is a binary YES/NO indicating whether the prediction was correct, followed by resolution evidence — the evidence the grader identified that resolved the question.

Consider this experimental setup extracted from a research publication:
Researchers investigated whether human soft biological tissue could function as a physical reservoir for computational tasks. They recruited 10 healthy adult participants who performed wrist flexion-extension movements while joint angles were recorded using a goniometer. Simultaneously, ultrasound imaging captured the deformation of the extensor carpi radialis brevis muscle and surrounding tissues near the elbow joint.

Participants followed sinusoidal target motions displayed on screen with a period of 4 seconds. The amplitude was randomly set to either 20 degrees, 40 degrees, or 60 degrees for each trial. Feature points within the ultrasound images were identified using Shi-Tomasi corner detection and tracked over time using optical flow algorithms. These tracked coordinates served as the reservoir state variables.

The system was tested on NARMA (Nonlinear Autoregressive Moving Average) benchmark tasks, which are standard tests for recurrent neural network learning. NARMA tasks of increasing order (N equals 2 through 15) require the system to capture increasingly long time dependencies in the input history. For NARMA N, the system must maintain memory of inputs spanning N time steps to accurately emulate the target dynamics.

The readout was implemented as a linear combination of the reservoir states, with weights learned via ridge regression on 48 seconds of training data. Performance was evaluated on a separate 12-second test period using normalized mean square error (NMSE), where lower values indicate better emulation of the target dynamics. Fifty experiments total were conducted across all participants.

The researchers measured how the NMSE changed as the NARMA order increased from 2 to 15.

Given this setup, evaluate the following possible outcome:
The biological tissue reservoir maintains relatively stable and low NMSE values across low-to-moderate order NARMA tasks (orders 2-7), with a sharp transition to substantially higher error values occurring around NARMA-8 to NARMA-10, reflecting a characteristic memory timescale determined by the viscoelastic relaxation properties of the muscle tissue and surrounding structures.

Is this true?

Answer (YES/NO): NO